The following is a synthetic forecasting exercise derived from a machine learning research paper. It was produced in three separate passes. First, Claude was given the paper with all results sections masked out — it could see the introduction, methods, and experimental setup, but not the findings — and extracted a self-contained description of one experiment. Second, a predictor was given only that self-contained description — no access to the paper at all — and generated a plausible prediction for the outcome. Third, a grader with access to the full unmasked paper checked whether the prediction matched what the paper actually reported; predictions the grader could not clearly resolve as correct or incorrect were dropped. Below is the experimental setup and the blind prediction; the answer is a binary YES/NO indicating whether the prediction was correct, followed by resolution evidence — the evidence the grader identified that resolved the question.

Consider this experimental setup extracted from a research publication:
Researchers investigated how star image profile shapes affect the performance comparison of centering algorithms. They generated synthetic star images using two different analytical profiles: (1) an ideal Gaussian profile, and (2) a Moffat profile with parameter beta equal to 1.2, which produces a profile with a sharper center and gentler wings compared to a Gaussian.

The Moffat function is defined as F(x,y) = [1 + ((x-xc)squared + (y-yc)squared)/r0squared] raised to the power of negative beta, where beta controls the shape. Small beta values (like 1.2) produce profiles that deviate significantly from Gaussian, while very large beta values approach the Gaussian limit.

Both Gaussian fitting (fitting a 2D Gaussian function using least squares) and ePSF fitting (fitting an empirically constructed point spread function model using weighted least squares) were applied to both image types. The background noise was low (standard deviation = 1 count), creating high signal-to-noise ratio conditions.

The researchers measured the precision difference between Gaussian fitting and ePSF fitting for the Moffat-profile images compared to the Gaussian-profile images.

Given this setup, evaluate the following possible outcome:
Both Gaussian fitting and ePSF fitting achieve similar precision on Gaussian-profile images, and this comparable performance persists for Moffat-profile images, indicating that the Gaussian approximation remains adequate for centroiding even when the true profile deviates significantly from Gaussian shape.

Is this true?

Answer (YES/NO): NO